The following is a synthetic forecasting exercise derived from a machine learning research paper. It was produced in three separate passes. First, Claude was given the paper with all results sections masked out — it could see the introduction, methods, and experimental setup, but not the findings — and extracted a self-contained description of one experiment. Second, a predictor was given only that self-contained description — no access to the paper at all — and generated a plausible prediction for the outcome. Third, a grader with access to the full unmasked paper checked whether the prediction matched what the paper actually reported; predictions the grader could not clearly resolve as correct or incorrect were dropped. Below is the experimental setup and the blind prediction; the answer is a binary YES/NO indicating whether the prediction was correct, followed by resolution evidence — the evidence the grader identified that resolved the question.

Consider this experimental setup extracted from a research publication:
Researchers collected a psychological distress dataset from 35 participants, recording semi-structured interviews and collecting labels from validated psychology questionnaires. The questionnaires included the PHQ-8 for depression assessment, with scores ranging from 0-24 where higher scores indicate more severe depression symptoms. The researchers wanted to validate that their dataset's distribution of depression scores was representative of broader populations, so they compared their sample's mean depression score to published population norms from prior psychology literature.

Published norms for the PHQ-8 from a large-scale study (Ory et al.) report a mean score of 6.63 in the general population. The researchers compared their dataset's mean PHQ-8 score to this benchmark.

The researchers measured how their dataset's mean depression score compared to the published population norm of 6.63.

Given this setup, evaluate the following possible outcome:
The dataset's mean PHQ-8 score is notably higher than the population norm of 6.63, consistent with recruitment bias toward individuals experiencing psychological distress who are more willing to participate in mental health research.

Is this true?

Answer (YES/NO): NO